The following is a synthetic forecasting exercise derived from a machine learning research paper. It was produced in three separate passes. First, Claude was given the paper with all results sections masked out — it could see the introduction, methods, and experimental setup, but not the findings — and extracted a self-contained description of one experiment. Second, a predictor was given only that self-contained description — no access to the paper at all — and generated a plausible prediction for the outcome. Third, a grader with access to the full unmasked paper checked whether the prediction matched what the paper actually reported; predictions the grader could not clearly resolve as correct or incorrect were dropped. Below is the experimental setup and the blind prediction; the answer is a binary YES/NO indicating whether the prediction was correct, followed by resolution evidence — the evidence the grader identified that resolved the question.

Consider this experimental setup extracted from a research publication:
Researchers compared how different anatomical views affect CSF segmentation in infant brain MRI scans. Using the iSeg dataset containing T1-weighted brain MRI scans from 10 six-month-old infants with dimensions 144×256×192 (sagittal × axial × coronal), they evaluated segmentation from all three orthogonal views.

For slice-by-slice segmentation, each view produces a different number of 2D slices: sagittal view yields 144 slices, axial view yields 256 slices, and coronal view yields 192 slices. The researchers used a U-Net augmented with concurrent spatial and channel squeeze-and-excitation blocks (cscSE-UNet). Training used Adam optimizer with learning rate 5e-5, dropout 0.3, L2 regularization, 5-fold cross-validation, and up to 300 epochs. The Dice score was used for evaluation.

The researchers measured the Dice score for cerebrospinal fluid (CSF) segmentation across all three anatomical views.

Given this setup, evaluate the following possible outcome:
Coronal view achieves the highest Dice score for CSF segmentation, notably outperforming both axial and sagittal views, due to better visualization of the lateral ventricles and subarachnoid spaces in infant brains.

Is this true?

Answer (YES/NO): NO